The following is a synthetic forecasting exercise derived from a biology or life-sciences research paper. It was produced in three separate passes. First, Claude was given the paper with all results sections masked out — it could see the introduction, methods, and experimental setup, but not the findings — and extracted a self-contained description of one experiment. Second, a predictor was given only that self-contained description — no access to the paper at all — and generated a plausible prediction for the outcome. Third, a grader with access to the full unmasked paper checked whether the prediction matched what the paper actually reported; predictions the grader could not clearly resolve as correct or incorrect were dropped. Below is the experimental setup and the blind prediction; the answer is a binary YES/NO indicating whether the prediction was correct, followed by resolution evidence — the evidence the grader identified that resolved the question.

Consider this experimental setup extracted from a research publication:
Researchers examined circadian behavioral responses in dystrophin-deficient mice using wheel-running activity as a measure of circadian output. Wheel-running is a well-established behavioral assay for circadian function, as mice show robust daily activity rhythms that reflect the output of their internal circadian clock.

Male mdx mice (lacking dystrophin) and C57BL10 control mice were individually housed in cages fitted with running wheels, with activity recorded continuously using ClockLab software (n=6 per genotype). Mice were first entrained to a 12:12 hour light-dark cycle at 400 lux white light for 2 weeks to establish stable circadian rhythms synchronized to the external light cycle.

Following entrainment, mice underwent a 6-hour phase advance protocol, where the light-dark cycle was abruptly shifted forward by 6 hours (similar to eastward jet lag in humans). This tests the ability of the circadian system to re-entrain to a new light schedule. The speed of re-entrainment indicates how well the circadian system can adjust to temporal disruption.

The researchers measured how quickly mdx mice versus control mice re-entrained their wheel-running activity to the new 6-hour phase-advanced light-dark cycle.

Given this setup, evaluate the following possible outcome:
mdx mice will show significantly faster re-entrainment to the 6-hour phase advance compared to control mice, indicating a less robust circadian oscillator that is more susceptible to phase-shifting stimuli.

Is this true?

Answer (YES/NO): NO